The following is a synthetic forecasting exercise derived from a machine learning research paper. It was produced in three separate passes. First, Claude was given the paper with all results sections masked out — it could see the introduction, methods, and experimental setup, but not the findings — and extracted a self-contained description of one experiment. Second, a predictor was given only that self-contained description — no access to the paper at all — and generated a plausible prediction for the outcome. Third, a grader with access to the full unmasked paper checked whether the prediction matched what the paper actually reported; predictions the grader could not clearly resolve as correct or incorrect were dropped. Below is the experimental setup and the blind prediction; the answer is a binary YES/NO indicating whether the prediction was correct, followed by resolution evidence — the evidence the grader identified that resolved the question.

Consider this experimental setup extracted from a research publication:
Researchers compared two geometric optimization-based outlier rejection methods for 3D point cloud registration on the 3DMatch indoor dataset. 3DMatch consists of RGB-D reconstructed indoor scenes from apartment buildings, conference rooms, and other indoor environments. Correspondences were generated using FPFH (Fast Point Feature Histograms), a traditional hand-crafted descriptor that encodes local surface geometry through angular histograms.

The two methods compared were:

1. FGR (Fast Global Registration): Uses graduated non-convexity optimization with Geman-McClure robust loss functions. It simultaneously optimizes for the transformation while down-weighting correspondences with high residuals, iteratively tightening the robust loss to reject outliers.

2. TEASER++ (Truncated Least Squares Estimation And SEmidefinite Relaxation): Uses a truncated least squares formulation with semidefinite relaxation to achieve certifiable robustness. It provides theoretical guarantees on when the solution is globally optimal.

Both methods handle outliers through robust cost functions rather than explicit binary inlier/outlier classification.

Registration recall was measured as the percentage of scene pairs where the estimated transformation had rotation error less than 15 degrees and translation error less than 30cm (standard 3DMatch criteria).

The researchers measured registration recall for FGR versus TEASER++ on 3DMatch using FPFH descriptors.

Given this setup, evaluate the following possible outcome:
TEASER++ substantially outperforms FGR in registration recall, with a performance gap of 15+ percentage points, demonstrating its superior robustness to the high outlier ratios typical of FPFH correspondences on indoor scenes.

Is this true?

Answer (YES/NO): YES